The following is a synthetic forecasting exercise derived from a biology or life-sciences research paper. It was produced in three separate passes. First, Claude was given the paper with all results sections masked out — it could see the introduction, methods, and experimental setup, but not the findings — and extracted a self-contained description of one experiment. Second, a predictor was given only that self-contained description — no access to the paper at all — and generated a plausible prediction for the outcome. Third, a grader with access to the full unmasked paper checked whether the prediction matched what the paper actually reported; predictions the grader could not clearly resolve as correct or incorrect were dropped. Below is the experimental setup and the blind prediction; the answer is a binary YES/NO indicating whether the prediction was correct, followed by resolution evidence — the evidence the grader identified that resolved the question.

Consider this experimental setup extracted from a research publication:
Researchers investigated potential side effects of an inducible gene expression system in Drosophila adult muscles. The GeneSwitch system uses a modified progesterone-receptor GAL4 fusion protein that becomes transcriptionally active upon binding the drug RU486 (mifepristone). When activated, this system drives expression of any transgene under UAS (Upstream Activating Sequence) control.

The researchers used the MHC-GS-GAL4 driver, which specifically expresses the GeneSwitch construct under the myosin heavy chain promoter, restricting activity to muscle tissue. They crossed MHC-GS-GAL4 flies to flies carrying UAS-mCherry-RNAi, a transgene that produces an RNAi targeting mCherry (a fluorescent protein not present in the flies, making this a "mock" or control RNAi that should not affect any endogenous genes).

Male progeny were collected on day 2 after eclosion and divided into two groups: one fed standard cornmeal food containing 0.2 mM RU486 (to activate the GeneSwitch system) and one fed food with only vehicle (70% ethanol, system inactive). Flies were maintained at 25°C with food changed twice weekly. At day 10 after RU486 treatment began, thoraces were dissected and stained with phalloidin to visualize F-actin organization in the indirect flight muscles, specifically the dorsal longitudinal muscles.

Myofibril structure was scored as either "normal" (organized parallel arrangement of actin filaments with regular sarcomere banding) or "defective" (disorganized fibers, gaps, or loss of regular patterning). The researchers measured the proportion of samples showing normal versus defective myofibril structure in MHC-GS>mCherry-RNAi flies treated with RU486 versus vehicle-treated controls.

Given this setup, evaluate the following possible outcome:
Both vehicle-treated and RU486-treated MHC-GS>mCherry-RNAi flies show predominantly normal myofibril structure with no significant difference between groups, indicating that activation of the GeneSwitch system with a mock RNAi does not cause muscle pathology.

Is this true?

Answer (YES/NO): NO